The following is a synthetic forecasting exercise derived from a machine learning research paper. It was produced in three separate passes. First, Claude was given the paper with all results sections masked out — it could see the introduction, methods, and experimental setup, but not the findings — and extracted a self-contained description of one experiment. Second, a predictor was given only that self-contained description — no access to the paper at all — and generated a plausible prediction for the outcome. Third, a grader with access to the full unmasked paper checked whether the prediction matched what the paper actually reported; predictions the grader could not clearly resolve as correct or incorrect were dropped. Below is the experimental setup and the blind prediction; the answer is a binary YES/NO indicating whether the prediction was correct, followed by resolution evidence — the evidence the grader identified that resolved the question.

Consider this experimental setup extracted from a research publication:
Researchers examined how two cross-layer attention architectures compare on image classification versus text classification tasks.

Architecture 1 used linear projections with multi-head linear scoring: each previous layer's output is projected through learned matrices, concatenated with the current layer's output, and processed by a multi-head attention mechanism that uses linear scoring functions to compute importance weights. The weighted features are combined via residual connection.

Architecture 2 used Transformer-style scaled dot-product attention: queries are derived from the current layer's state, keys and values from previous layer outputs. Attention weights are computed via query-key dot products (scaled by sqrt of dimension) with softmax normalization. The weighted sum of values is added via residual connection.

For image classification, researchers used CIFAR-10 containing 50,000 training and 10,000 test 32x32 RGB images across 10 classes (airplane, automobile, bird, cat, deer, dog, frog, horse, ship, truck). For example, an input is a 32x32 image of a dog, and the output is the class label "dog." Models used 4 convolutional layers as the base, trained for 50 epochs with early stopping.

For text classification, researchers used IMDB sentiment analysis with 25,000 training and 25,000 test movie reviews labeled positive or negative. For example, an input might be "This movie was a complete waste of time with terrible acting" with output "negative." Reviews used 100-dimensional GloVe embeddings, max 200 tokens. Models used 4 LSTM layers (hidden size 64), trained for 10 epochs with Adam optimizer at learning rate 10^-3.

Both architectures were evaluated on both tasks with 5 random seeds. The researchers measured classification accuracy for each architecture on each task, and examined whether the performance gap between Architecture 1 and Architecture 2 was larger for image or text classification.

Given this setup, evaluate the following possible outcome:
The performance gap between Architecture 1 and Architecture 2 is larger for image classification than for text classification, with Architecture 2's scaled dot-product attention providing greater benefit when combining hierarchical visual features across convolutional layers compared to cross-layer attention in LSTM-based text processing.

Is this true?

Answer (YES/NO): NO